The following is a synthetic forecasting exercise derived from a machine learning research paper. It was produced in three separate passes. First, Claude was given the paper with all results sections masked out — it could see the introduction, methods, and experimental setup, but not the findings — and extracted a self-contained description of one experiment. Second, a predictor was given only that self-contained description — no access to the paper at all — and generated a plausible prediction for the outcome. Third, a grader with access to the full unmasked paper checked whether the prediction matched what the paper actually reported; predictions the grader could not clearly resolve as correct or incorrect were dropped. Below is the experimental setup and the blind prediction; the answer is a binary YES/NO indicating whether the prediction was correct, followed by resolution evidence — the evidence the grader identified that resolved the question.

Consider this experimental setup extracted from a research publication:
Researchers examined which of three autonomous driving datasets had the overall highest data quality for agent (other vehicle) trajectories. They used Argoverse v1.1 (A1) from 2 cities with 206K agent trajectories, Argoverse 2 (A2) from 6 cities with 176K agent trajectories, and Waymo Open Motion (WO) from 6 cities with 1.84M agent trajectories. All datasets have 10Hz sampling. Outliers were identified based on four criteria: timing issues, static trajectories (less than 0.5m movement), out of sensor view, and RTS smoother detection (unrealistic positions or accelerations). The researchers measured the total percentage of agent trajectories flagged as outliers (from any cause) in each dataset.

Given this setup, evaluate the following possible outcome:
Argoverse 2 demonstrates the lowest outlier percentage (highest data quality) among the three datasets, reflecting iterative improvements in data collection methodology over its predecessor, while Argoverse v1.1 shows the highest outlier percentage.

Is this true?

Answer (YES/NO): YES